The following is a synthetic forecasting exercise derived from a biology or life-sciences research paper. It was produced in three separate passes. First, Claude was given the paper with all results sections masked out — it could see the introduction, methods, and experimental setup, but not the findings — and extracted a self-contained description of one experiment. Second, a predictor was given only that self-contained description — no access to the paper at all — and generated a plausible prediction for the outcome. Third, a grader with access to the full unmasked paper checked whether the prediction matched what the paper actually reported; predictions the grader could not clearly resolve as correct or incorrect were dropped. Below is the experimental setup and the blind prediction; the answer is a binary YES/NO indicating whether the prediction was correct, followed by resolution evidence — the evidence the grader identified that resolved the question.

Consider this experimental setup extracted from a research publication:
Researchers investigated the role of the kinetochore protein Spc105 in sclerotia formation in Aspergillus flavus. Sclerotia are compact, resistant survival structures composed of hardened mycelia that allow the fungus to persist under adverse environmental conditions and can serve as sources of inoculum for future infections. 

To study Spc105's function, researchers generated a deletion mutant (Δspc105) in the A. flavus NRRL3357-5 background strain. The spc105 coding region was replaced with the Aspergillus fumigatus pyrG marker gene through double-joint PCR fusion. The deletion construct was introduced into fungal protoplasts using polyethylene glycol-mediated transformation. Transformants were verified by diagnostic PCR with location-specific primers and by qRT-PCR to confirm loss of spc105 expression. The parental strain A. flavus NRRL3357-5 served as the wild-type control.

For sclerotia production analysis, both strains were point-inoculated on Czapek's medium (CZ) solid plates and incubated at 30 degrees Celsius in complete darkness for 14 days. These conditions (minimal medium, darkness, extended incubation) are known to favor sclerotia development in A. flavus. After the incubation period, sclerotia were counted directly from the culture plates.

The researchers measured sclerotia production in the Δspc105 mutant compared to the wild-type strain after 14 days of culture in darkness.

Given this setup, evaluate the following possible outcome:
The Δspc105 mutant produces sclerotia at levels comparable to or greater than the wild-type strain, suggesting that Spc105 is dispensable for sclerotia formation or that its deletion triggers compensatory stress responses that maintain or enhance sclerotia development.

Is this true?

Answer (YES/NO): NO